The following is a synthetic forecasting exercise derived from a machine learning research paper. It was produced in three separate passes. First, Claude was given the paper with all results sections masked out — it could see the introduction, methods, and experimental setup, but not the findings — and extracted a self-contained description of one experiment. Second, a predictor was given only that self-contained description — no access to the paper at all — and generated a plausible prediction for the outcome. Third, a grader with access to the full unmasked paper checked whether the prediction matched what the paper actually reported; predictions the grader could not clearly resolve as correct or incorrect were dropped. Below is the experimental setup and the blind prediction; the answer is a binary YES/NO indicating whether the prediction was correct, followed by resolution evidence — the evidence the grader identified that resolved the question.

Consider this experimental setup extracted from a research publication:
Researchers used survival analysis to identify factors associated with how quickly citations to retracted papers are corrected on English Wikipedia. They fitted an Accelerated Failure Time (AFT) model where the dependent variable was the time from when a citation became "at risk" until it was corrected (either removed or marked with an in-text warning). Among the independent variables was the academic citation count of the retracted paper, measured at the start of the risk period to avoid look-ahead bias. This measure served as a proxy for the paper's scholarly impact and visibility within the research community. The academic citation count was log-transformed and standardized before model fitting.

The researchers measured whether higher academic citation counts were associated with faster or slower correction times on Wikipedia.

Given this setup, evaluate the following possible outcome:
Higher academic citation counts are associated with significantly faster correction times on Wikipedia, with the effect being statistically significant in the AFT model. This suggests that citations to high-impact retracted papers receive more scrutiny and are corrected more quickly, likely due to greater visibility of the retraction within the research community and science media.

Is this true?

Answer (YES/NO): NO